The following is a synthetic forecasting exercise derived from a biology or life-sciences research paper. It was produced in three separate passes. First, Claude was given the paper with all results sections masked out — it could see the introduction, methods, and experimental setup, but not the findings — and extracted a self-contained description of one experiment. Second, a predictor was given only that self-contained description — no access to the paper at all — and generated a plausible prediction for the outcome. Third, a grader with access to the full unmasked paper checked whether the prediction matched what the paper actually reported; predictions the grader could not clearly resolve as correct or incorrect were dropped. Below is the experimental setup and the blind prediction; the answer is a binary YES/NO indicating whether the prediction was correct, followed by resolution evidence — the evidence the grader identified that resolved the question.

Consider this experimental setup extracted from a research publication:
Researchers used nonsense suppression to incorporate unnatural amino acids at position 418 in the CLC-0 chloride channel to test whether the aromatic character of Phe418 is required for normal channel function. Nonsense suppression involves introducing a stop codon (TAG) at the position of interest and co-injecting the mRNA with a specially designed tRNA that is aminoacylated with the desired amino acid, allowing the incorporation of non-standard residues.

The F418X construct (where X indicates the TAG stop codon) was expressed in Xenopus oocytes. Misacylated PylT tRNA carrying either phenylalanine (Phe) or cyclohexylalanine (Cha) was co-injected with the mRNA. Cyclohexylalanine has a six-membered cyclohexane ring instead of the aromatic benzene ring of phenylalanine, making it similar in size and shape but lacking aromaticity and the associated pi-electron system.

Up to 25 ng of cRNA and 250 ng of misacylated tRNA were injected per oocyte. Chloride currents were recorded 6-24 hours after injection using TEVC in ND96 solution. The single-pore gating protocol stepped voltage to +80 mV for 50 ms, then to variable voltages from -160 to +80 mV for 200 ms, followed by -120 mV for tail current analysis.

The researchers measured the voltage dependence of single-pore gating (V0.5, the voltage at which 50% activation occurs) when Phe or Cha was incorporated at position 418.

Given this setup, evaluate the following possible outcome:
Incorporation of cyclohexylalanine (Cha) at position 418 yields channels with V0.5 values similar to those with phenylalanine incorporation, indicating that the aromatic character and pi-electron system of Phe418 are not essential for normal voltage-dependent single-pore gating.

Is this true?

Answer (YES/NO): NO